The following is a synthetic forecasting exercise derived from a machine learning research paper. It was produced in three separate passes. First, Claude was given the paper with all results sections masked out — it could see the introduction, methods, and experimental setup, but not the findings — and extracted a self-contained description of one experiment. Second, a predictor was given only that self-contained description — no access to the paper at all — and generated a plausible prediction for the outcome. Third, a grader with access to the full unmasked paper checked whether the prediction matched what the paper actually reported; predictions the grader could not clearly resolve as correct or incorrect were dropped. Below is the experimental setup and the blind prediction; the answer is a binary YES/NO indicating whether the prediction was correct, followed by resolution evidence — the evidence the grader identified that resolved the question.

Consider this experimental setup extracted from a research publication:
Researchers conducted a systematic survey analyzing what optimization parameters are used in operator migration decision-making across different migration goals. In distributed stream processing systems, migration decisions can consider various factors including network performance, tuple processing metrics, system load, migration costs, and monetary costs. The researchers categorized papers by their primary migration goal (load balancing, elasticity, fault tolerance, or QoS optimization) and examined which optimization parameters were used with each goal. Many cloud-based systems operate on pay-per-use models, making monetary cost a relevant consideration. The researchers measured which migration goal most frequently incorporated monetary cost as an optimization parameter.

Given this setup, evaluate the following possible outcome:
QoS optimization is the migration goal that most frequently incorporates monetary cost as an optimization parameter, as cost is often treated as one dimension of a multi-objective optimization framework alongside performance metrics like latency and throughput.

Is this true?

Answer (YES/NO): NO